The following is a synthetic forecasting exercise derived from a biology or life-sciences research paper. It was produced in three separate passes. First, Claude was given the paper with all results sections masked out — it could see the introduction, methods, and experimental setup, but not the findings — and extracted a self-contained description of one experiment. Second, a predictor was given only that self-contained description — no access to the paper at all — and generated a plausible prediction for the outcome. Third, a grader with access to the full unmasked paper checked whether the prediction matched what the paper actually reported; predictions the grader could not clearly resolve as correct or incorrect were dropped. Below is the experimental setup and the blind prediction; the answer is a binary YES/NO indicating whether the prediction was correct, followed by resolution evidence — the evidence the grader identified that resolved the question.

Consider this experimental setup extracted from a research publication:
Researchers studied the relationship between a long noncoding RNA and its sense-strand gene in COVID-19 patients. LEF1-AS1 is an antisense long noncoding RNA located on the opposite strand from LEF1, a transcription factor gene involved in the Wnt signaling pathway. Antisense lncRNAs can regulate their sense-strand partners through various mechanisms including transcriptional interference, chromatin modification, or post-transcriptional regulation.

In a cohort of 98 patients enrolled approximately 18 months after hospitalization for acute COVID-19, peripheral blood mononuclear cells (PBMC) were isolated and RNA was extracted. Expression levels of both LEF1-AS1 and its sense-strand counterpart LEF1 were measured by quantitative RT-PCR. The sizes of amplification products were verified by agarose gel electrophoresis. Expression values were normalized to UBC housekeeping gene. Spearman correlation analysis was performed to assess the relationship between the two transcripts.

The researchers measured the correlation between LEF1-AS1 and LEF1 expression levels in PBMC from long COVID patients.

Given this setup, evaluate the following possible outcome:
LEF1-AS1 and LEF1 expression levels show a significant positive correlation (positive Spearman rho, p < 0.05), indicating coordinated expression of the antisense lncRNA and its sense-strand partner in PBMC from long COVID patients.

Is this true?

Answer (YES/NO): YES